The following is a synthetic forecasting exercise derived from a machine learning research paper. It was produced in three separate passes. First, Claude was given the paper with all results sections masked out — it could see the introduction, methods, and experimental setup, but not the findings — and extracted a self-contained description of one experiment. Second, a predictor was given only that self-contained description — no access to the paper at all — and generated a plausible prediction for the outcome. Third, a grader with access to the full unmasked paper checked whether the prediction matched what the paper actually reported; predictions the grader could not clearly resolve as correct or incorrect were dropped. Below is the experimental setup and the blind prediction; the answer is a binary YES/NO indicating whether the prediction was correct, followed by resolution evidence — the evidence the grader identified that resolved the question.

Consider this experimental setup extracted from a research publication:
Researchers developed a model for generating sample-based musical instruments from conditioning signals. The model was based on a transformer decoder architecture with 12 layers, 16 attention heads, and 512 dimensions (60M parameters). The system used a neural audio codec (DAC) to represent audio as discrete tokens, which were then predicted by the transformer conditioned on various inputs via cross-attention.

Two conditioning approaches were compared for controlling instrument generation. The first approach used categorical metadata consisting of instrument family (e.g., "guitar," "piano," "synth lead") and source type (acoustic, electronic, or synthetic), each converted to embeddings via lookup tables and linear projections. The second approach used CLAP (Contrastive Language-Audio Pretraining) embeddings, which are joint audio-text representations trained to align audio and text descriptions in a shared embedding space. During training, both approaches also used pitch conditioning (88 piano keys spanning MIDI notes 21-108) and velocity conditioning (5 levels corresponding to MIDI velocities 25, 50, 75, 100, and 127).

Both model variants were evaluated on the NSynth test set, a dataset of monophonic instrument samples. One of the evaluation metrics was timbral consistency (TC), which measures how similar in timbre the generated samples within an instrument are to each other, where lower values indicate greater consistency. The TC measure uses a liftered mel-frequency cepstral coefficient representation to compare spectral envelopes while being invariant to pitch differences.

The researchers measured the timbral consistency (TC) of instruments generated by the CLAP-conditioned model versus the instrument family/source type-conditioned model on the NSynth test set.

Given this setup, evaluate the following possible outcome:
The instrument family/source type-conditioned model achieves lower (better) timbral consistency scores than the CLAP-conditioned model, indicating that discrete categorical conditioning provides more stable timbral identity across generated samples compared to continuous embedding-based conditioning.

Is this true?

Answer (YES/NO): NO